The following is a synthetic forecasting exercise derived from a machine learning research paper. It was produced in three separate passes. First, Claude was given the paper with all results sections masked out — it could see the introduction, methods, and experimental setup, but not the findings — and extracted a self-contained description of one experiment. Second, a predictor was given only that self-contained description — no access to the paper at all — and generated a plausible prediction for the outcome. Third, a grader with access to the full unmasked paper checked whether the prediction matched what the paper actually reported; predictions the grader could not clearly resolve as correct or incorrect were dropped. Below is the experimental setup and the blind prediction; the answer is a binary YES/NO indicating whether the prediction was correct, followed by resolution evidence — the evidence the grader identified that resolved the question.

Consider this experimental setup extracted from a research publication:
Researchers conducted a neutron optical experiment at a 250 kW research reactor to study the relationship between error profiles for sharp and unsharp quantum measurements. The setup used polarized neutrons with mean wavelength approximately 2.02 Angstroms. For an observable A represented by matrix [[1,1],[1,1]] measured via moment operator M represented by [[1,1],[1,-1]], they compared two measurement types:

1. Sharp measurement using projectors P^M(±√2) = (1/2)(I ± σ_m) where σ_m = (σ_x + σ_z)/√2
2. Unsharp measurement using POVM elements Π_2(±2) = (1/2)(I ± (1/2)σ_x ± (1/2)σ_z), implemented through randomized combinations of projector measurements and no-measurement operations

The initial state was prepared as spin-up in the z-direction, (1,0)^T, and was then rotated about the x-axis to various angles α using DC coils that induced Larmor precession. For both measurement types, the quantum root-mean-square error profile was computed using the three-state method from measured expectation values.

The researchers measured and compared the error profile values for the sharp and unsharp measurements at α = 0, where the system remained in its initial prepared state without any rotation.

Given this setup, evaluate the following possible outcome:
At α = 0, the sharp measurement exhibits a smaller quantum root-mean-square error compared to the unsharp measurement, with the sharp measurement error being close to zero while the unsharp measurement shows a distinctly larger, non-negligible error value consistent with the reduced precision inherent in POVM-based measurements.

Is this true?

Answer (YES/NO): YES